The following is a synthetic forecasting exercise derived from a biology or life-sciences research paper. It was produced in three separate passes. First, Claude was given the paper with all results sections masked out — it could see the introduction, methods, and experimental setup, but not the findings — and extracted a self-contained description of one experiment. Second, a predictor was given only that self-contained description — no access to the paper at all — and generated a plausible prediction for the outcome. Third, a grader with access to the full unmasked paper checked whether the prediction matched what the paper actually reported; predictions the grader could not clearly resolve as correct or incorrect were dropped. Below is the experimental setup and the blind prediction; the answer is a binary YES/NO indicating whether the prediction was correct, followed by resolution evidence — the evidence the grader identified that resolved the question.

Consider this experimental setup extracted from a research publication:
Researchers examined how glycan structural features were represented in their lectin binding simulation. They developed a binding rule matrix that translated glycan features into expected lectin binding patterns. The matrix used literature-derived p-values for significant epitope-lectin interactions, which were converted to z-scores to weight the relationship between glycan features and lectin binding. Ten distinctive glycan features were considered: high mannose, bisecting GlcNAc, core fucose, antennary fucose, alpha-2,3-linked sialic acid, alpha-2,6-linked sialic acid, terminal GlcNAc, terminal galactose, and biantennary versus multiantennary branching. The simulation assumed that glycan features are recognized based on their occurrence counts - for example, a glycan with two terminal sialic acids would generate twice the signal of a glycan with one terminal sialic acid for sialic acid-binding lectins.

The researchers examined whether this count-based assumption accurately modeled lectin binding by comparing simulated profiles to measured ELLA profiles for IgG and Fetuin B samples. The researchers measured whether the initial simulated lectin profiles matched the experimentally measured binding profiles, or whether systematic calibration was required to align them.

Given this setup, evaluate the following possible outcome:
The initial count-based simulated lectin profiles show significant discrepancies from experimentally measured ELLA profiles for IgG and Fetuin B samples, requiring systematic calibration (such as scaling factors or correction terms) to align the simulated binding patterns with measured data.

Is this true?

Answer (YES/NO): YES